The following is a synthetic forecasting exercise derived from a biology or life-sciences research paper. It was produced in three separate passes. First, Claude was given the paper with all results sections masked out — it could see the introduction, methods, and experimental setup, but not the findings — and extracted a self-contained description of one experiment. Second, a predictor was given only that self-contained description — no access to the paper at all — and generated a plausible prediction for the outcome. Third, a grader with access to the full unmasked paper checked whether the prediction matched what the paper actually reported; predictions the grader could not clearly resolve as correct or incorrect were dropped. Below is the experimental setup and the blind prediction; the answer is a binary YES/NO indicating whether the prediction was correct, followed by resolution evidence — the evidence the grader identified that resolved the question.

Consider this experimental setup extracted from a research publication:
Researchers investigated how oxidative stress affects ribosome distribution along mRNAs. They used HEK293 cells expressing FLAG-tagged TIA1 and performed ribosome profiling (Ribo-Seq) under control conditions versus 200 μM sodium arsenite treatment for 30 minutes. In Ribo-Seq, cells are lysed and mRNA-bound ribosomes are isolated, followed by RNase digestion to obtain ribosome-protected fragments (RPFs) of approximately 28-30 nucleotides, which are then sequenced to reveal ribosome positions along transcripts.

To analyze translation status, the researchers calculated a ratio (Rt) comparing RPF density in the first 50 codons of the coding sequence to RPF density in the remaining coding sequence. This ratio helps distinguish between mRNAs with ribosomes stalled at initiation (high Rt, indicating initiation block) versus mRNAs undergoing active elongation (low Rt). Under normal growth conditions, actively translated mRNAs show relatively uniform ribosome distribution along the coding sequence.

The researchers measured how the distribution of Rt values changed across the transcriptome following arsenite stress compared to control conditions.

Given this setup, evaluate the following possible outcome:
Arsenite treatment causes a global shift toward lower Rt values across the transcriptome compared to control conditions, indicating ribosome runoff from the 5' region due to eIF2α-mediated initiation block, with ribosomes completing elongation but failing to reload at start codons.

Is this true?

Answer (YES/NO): NO